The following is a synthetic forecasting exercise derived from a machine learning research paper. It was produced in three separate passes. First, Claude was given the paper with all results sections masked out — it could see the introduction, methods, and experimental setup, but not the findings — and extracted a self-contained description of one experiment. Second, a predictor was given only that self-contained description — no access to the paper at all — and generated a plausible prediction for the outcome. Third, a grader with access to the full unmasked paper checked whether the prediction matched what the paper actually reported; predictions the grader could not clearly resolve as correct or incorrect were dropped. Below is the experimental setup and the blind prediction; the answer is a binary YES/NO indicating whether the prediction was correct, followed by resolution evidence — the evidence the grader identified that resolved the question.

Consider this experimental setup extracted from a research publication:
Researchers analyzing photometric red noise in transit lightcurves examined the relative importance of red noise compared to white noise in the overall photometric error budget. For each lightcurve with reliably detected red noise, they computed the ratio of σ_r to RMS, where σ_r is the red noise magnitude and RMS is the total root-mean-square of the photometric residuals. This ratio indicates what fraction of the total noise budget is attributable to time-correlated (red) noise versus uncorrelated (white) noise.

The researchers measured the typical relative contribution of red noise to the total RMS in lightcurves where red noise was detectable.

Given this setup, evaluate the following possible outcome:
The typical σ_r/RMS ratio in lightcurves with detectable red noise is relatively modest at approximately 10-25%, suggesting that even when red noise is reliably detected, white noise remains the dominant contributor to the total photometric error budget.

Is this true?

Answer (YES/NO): NO